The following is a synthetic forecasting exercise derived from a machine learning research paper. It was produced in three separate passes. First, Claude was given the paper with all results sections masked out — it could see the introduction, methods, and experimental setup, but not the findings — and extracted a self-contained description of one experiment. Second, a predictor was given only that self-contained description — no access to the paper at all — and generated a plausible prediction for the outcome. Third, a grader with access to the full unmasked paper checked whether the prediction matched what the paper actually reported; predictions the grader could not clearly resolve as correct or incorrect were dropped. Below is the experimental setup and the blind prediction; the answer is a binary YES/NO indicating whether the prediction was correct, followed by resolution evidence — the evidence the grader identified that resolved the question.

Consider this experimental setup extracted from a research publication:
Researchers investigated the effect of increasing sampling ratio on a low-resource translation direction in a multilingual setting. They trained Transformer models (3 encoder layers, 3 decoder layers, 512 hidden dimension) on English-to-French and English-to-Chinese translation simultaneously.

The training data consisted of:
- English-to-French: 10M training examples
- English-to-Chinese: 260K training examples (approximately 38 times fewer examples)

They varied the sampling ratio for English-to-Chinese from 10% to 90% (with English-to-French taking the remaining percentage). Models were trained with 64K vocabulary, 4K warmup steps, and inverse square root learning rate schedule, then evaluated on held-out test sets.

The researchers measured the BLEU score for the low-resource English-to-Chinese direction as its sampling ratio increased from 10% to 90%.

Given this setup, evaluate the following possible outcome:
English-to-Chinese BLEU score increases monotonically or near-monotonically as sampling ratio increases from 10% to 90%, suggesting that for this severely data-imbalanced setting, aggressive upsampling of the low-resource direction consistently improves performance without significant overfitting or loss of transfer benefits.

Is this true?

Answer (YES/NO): NO